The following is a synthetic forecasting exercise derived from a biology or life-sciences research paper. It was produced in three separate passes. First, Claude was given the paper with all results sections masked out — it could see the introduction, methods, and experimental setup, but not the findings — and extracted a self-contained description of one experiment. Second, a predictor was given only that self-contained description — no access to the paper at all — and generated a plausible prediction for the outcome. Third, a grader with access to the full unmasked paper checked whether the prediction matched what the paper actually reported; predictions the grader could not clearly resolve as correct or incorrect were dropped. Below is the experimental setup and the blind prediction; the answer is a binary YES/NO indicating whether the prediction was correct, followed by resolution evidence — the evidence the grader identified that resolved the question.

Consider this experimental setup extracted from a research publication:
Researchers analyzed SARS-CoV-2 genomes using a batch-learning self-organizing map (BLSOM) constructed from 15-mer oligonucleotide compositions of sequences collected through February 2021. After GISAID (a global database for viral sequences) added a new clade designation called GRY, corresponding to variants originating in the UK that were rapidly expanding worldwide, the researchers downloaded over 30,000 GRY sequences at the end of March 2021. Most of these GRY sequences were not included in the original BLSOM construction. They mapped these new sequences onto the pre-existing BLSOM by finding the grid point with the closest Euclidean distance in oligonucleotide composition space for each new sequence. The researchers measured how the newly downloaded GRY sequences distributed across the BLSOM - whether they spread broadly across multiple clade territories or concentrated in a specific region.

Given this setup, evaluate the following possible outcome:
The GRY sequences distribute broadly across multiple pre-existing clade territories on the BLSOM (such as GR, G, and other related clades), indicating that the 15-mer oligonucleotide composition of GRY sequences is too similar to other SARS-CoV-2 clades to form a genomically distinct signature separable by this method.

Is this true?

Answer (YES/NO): NO